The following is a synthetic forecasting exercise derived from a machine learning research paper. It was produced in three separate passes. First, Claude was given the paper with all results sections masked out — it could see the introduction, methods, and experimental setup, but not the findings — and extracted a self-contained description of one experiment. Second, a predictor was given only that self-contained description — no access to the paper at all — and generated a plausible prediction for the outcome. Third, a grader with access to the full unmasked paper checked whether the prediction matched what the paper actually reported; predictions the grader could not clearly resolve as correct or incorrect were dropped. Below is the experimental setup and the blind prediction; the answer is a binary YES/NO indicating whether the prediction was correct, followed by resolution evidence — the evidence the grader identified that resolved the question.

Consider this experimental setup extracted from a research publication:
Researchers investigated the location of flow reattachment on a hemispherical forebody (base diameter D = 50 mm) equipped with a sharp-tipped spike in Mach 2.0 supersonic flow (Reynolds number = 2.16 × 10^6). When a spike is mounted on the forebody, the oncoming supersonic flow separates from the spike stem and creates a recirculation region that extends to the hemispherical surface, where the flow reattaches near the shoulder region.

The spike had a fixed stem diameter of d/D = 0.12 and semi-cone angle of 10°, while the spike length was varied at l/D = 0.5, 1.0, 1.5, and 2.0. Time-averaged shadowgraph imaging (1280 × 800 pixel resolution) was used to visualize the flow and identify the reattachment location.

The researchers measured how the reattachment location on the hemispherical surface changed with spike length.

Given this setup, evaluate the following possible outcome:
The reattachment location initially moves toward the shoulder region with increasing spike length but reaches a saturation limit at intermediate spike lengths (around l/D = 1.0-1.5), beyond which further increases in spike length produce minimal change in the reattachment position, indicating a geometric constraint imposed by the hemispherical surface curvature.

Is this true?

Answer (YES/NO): NO